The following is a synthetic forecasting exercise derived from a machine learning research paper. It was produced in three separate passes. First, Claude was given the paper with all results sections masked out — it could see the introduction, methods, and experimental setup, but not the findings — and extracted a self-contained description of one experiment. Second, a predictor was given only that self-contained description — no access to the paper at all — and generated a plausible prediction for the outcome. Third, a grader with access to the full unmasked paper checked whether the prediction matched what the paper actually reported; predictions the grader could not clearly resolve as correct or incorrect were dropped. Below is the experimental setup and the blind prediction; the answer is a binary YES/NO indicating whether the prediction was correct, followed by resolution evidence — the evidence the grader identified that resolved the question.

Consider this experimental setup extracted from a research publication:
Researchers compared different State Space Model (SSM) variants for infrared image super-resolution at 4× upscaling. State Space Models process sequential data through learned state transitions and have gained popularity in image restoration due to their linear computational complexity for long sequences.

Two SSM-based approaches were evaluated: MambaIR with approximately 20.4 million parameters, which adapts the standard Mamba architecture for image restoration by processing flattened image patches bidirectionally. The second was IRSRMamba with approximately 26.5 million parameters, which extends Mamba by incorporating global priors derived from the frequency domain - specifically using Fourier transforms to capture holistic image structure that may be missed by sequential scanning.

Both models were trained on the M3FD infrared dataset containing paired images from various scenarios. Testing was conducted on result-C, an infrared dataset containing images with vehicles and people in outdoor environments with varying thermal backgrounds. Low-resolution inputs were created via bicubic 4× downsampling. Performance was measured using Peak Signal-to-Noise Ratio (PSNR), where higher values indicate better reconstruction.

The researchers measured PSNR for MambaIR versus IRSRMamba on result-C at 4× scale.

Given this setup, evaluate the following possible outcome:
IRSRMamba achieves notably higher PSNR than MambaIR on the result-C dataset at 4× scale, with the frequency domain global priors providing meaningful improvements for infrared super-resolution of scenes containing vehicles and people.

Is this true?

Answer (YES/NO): YES